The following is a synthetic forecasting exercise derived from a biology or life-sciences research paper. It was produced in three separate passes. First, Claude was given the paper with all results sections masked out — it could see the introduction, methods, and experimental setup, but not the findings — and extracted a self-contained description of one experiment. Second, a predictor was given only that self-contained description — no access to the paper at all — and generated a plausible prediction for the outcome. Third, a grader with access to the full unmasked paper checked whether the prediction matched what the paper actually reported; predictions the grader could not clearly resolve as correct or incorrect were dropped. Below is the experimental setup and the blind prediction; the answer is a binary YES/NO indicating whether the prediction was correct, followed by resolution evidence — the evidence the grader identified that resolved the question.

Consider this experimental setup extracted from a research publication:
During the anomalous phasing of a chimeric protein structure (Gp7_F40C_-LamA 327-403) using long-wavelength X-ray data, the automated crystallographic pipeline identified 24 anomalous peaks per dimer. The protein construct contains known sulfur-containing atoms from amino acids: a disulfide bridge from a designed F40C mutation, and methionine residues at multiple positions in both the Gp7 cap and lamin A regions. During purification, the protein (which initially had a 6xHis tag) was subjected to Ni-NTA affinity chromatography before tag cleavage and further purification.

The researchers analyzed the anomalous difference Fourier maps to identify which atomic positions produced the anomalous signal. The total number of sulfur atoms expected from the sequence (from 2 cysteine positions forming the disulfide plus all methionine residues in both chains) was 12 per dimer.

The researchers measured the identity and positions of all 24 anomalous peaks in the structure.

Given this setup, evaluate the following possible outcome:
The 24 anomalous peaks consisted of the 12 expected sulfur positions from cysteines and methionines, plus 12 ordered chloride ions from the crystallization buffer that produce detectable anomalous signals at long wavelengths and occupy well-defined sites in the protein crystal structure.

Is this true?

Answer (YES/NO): NO